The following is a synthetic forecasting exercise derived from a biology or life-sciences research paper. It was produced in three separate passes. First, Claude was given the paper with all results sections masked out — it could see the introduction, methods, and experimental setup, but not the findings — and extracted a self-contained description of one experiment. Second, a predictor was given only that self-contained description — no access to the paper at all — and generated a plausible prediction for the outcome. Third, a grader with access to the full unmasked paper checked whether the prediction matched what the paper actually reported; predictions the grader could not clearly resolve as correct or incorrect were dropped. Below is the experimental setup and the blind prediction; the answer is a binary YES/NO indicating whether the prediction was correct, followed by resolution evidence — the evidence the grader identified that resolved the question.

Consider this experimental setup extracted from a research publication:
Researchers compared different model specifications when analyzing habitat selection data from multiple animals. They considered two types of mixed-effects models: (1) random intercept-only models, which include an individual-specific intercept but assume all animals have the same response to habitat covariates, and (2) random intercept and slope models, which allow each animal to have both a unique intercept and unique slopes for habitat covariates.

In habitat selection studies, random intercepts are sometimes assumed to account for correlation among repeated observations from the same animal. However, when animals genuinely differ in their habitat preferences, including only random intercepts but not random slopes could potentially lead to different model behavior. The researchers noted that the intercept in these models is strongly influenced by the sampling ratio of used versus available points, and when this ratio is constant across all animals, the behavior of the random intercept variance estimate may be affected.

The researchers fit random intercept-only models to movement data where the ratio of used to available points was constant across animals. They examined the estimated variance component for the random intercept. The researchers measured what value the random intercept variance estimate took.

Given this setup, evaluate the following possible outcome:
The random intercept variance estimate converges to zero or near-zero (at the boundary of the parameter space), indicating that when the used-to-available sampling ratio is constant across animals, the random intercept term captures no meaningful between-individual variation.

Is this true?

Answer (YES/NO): YES